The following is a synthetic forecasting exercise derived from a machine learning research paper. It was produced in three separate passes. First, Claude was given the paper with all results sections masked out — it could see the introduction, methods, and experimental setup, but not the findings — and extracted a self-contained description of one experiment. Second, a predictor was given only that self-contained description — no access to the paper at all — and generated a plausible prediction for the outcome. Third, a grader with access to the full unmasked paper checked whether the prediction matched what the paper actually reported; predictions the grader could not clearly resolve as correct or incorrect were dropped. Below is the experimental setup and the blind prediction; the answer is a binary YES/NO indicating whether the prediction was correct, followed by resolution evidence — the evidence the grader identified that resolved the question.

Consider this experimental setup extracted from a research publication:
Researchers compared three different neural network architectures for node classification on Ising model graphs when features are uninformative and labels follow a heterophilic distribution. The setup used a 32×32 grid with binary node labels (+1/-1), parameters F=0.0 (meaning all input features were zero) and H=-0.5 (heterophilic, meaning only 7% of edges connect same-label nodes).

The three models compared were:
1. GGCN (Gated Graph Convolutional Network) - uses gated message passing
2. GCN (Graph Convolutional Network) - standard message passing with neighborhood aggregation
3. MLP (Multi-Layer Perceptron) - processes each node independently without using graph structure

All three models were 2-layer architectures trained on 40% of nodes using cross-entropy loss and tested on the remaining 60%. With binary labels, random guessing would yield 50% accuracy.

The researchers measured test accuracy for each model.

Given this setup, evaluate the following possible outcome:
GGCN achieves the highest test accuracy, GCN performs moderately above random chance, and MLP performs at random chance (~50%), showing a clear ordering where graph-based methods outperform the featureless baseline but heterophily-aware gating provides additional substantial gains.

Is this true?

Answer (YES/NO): NO